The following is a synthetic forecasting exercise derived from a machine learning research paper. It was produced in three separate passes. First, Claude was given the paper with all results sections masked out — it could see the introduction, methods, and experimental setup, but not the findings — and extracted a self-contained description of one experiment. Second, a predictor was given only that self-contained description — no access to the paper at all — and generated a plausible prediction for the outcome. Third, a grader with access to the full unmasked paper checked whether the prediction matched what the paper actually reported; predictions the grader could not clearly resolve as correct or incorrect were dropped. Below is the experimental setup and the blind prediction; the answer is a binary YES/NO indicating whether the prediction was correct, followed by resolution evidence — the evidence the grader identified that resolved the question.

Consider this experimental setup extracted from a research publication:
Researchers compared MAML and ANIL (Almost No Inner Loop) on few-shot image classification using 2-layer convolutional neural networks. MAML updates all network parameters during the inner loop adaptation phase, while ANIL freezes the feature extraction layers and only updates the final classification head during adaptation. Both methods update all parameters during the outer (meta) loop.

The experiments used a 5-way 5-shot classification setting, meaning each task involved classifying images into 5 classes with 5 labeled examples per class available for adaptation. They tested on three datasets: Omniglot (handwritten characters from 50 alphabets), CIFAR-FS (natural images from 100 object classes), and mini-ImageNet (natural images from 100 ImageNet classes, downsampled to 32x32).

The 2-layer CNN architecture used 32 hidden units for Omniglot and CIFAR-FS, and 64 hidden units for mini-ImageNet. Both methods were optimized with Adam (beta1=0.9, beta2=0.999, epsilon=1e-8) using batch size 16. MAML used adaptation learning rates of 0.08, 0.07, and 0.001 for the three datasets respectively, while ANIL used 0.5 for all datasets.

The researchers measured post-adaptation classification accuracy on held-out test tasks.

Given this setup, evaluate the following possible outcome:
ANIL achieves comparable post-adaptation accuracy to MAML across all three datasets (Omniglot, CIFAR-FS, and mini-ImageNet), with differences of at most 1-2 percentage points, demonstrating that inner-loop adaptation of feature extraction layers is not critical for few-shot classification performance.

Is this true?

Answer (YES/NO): NO